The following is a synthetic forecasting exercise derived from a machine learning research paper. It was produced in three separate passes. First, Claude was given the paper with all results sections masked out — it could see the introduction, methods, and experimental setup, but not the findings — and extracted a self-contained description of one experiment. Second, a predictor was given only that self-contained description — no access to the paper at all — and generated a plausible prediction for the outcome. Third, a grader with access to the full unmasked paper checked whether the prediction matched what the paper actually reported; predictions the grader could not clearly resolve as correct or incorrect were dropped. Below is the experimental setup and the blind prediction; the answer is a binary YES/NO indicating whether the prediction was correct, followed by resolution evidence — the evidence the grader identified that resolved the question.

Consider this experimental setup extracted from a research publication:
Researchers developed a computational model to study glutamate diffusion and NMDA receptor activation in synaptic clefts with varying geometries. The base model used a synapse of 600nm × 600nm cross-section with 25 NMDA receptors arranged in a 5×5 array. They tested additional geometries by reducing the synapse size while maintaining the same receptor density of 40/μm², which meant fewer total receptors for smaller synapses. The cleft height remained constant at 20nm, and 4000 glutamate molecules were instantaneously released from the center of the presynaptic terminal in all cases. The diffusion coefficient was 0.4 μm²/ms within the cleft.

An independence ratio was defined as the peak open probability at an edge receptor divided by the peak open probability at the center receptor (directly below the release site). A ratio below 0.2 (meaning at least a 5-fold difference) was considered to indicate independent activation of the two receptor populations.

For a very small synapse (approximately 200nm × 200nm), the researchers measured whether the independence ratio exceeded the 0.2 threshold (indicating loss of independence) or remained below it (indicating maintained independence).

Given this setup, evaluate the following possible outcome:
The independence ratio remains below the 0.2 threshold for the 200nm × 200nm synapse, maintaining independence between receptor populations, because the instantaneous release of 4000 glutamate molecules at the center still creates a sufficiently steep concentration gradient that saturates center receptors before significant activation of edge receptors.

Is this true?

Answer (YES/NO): NO